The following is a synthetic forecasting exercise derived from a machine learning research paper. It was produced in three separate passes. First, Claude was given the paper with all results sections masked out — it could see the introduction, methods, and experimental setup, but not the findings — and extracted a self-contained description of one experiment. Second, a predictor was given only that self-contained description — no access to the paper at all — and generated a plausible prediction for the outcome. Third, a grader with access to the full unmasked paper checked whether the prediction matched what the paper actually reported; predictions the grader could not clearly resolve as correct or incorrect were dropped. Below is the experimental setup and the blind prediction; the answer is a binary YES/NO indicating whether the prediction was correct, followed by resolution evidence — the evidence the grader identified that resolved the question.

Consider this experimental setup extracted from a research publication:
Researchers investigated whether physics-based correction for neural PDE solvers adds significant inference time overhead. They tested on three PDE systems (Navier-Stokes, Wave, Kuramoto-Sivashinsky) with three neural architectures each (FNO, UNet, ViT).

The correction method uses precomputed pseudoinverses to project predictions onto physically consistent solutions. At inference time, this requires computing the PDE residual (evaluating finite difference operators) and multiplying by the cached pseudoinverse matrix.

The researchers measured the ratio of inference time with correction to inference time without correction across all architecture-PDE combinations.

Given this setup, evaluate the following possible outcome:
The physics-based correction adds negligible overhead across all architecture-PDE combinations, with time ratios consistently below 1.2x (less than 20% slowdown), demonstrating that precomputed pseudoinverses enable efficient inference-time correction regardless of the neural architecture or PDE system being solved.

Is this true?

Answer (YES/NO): YES